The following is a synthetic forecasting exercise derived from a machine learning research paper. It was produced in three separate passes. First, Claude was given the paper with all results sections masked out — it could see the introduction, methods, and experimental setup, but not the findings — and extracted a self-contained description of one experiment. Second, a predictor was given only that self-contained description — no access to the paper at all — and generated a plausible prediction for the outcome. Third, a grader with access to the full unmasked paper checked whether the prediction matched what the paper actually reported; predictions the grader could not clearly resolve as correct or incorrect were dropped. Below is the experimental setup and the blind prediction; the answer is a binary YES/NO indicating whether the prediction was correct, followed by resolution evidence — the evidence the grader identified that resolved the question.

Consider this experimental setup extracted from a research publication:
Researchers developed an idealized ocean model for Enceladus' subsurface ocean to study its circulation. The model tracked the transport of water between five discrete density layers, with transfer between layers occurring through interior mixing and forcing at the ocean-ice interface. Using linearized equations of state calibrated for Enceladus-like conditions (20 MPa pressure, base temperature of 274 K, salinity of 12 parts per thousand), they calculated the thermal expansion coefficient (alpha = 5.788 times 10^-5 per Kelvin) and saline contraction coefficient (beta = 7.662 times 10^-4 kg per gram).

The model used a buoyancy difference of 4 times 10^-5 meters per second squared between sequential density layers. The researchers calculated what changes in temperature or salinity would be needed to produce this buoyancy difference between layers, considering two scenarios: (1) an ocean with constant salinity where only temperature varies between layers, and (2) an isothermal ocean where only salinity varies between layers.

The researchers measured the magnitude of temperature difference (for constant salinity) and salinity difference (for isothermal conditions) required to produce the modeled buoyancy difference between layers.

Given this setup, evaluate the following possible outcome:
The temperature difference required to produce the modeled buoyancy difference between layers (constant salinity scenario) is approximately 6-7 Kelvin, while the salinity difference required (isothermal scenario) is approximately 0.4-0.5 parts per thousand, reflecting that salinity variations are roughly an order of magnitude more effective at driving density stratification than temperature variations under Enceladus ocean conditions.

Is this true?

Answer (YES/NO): YES